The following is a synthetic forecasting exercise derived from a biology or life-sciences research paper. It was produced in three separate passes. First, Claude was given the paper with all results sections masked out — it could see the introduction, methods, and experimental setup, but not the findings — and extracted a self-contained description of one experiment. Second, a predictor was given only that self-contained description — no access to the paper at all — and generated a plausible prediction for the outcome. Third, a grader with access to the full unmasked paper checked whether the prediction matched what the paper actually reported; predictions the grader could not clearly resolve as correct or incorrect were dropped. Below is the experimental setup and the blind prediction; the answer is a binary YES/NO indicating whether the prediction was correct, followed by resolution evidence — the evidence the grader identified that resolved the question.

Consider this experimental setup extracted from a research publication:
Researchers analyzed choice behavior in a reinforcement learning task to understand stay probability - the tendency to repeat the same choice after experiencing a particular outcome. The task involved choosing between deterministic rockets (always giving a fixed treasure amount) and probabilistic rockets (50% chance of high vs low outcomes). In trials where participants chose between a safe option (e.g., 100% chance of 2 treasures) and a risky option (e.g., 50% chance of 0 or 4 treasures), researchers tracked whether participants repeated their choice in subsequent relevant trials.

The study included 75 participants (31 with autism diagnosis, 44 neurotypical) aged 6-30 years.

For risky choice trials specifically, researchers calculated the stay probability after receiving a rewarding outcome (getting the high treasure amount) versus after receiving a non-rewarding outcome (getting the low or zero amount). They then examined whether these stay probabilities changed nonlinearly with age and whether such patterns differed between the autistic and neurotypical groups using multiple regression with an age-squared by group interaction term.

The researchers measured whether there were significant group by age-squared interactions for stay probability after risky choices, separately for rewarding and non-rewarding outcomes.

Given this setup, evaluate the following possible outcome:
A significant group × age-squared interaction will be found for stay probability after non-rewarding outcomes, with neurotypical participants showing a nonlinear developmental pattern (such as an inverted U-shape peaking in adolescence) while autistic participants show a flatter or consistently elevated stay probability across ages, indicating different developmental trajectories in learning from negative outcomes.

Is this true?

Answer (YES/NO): NO